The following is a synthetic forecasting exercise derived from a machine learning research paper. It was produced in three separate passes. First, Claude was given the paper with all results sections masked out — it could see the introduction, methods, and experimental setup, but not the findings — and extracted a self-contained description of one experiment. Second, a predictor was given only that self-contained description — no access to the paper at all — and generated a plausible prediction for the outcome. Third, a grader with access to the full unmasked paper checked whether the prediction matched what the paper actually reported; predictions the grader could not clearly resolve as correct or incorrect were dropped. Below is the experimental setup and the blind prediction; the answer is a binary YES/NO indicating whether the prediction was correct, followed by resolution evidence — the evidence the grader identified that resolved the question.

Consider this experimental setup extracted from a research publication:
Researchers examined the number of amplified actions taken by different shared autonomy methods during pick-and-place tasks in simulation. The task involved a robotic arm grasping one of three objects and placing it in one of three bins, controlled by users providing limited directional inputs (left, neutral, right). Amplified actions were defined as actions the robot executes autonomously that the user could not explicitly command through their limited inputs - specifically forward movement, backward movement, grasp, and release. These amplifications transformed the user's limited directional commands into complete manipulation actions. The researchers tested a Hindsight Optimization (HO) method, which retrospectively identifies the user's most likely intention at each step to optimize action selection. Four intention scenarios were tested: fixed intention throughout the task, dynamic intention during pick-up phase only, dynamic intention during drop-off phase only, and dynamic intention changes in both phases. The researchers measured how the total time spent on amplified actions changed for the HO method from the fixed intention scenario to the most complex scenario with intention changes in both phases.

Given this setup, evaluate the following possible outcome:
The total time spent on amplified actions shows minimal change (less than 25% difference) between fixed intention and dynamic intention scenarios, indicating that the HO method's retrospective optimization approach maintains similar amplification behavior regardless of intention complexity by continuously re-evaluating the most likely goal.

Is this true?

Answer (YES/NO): YES